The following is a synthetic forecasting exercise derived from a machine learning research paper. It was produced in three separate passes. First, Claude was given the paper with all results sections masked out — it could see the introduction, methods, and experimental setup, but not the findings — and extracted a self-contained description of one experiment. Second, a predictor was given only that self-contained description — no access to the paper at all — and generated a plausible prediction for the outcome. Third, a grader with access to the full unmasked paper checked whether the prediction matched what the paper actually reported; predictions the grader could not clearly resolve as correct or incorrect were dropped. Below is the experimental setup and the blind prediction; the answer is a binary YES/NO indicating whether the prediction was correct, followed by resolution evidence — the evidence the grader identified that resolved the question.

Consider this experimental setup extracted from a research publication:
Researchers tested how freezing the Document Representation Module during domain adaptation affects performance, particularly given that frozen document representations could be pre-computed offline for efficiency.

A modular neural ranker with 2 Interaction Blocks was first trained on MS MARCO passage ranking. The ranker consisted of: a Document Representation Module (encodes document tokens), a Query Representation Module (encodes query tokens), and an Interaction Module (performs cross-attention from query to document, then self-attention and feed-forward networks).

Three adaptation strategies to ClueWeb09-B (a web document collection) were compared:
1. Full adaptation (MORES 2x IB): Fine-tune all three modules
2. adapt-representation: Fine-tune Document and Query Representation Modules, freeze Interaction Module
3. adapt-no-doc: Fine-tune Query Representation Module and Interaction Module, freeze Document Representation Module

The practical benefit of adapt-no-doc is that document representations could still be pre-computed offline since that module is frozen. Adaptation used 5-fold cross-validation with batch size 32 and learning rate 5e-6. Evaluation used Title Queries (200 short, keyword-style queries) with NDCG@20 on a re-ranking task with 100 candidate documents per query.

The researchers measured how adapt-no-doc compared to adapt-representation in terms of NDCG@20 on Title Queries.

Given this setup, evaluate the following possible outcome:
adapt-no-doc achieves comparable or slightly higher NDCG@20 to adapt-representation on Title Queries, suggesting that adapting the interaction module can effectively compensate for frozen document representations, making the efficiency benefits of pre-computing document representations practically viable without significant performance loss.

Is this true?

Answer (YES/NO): NO